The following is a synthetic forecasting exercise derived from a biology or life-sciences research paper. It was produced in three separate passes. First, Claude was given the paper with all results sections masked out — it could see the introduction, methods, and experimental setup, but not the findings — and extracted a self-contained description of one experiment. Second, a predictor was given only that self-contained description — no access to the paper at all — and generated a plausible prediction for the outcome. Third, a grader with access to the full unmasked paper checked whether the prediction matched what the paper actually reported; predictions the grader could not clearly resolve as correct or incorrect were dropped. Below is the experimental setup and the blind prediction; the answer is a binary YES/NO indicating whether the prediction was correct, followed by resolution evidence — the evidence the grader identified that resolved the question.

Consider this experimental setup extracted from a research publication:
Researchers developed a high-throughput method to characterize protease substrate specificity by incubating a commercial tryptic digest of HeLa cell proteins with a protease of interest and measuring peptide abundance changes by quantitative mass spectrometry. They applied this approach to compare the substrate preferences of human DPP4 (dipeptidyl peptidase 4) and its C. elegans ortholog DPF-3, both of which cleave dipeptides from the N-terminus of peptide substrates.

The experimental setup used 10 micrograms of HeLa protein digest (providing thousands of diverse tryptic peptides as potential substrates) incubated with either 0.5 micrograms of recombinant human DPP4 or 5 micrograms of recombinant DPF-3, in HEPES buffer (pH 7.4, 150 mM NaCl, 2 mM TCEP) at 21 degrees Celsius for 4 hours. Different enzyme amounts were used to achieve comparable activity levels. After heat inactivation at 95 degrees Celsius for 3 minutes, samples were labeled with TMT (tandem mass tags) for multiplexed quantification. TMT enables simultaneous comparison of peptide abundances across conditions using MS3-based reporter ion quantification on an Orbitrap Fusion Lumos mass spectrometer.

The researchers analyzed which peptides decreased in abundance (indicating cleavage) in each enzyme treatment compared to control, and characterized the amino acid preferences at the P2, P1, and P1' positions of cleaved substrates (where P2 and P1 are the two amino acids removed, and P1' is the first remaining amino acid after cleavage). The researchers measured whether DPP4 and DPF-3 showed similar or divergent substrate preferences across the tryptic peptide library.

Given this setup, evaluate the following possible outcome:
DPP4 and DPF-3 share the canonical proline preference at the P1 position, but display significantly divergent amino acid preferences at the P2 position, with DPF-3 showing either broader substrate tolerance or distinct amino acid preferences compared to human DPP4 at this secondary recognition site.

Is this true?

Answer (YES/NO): YES